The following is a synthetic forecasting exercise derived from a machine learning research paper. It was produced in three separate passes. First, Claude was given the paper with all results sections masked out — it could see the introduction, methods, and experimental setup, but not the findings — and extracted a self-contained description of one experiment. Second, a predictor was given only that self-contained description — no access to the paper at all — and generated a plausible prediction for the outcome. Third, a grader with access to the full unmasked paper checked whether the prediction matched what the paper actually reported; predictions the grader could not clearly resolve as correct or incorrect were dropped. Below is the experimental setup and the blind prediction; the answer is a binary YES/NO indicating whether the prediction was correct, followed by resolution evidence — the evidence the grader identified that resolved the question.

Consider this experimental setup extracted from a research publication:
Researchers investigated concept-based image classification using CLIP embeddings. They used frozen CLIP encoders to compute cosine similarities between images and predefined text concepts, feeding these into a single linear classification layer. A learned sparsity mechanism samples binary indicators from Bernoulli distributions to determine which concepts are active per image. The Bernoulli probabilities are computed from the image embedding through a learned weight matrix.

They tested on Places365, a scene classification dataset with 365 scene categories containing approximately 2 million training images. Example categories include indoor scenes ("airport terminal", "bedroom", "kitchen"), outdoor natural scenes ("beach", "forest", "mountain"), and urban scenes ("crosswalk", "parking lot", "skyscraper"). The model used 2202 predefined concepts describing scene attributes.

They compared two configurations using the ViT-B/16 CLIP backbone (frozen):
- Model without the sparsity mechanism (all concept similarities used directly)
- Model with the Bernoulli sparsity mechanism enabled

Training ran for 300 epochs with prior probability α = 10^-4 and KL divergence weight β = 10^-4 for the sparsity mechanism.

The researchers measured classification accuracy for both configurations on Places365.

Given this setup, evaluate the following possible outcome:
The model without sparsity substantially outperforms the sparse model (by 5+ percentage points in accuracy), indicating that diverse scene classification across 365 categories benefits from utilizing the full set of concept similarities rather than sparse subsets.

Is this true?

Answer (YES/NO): NO